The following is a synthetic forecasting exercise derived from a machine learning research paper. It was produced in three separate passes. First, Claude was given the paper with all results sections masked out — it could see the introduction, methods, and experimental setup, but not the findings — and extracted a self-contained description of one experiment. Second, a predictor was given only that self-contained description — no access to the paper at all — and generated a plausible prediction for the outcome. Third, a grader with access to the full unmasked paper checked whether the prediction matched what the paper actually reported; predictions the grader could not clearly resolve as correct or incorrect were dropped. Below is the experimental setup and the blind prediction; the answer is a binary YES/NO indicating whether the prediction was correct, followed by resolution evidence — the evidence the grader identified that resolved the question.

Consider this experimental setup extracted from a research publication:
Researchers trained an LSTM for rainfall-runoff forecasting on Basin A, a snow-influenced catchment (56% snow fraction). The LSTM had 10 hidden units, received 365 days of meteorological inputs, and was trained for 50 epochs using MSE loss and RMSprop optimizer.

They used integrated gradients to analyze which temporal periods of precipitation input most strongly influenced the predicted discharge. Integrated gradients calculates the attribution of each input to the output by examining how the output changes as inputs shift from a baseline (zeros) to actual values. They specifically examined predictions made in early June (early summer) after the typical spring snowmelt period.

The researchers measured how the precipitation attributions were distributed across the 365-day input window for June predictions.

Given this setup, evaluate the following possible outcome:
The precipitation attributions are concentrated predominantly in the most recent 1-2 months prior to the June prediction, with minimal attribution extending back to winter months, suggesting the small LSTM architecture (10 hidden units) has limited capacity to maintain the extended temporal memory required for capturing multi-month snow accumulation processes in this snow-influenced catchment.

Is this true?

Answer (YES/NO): NO